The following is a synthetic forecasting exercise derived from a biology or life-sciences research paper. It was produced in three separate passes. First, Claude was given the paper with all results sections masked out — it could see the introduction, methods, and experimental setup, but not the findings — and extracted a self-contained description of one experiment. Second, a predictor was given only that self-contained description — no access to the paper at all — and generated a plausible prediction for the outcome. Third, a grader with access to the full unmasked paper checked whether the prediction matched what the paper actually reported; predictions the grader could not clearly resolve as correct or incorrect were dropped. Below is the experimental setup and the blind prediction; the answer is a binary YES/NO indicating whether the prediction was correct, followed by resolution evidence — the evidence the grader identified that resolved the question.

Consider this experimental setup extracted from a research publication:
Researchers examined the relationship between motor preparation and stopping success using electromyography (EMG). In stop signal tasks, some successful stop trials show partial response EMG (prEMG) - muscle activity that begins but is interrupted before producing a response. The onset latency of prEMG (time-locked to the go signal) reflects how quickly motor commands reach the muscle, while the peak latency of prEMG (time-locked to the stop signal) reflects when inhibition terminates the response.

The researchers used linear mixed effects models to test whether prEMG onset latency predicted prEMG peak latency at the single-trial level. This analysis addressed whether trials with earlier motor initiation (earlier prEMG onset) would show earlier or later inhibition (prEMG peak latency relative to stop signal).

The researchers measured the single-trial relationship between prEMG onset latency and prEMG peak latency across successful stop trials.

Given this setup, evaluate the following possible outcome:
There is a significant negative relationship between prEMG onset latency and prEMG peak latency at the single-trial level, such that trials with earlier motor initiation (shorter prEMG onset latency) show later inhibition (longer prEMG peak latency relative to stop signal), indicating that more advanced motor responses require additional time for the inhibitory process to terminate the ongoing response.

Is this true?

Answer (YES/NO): NO